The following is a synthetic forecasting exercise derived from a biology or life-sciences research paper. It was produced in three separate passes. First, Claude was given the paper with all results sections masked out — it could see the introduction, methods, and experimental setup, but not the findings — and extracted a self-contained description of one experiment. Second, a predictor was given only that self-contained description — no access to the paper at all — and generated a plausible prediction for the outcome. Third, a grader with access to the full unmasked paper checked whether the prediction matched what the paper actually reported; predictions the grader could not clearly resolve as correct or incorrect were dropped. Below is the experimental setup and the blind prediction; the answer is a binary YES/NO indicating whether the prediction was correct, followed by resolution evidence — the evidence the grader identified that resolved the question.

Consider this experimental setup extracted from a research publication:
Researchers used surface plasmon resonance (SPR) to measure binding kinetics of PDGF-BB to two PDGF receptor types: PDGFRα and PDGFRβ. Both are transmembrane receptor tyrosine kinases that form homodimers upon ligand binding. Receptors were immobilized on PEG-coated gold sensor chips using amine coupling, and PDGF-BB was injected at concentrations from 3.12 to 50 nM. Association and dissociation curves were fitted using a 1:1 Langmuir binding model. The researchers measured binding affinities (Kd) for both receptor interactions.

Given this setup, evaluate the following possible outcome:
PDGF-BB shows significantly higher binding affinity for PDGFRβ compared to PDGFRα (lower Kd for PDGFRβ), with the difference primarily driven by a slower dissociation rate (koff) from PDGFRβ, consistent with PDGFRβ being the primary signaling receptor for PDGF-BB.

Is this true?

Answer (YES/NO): YES